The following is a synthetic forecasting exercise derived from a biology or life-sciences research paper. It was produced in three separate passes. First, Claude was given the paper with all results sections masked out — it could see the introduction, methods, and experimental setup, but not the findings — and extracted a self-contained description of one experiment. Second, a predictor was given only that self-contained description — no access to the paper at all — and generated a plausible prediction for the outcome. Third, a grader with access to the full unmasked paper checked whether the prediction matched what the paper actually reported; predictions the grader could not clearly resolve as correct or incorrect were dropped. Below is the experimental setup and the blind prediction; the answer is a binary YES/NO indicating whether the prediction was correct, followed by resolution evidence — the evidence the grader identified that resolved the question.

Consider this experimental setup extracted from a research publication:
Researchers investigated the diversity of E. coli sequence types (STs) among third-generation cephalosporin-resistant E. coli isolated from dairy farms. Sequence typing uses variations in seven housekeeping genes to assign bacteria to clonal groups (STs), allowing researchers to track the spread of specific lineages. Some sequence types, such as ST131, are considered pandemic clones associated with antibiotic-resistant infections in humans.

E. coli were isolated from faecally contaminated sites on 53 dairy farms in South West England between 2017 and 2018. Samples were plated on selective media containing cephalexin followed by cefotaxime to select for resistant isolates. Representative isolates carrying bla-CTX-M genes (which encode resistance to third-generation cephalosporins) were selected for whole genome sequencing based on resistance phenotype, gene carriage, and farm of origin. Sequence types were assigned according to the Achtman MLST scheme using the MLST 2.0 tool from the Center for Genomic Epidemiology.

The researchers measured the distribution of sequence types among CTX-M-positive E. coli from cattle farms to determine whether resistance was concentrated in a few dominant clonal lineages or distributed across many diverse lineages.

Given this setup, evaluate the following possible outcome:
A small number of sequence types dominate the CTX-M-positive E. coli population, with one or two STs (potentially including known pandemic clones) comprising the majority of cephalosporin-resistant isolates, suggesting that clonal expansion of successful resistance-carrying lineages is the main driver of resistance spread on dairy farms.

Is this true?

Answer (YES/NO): NO